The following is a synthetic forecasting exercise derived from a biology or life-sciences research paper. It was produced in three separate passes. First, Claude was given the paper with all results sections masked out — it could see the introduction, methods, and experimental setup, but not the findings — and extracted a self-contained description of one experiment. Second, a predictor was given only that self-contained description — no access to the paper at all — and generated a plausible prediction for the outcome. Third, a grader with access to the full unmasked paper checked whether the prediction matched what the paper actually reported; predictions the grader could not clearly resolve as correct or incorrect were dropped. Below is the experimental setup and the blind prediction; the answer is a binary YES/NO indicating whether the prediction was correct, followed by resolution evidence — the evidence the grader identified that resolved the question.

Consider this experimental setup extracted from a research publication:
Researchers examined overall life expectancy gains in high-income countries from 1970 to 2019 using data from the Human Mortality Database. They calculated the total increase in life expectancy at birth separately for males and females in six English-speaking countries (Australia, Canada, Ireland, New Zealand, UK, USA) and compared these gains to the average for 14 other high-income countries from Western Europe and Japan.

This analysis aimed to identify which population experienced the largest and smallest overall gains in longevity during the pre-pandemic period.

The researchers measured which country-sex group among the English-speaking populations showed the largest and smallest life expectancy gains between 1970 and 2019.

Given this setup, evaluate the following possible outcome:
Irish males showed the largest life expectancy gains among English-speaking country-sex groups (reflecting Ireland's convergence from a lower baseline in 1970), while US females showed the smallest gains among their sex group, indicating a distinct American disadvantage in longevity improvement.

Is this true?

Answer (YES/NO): NO